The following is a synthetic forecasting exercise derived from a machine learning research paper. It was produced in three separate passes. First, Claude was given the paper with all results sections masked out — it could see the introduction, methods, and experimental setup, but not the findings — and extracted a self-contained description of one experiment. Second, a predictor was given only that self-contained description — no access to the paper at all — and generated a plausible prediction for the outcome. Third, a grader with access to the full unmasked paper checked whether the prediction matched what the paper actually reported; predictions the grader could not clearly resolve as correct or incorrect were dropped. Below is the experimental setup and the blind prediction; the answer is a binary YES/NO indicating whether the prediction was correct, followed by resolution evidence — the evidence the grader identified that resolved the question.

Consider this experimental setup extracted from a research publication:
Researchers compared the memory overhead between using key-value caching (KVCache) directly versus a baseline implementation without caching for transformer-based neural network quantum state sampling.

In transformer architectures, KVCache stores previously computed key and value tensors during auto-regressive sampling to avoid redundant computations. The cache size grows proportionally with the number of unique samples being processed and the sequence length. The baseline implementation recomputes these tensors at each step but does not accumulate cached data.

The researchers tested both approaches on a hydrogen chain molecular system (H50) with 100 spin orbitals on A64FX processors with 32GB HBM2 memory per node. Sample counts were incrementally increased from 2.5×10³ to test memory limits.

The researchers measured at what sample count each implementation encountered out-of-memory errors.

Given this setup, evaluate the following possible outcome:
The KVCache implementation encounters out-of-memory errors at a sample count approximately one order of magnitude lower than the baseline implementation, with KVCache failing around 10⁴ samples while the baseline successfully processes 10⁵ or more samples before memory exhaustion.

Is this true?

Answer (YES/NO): NO